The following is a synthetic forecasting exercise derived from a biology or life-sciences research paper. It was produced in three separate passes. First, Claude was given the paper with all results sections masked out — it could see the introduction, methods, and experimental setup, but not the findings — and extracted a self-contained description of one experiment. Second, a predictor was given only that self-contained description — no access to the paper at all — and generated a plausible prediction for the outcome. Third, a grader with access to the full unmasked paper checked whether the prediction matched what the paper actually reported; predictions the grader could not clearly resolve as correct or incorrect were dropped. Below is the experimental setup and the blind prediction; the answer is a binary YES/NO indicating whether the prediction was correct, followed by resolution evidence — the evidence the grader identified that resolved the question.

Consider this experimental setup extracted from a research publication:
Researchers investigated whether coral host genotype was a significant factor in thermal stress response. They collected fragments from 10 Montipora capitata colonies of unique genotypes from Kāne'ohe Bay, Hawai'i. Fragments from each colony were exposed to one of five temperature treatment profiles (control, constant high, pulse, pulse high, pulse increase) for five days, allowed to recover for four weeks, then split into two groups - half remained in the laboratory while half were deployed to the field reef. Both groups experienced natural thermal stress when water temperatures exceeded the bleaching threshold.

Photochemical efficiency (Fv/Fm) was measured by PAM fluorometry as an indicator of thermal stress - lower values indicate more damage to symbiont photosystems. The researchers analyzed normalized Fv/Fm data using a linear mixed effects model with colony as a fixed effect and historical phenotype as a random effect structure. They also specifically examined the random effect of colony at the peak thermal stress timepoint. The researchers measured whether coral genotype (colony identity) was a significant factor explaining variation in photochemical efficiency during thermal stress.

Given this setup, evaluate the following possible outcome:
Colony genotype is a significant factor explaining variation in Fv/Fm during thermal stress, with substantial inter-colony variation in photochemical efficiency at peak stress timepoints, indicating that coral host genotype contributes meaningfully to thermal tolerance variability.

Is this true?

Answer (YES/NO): NO